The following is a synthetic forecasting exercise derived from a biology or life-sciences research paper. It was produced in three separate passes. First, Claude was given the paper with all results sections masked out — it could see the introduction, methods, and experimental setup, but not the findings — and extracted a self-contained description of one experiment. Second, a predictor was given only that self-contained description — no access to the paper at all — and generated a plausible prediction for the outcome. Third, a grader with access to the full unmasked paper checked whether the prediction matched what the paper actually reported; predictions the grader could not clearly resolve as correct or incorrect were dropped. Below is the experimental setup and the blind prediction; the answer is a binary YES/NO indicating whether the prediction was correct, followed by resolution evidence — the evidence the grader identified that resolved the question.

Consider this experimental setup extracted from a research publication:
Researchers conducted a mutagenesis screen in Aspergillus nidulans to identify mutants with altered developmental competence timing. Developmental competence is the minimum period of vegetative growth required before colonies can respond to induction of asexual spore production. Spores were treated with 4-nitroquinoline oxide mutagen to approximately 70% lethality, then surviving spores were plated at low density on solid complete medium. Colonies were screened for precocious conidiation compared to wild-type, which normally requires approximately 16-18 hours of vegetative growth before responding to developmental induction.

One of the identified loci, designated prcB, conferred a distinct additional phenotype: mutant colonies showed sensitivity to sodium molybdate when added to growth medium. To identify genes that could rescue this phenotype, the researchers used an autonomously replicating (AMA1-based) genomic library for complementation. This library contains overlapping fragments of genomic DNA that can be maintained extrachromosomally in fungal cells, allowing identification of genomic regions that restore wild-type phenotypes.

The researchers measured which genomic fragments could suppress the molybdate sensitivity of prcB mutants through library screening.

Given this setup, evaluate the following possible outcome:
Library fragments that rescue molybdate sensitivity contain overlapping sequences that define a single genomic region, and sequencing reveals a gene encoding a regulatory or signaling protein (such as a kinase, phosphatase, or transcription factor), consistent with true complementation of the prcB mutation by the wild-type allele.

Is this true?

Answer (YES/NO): YES